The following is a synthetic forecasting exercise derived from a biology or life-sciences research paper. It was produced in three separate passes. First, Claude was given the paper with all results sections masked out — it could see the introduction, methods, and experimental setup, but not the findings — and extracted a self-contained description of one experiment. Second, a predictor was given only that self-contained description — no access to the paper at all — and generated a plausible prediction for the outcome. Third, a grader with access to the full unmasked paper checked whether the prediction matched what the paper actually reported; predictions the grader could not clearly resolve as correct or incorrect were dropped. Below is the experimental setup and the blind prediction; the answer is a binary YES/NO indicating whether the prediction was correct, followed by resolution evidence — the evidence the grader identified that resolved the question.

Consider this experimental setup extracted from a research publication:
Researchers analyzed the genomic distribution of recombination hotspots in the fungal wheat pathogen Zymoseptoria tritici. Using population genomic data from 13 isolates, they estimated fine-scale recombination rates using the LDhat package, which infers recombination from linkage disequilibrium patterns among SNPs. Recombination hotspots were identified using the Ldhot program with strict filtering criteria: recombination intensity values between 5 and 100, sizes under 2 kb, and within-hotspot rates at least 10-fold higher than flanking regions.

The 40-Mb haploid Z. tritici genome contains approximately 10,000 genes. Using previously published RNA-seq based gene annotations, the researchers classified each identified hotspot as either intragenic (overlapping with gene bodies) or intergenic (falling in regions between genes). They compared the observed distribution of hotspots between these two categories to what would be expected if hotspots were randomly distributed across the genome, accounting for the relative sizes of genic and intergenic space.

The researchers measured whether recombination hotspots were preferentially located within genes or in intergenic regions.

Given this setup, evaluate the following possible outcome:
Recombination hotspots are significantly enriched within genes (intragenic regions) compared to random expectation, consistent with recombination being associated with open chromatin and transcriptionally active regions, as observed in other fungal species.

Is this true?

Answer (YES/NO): NO